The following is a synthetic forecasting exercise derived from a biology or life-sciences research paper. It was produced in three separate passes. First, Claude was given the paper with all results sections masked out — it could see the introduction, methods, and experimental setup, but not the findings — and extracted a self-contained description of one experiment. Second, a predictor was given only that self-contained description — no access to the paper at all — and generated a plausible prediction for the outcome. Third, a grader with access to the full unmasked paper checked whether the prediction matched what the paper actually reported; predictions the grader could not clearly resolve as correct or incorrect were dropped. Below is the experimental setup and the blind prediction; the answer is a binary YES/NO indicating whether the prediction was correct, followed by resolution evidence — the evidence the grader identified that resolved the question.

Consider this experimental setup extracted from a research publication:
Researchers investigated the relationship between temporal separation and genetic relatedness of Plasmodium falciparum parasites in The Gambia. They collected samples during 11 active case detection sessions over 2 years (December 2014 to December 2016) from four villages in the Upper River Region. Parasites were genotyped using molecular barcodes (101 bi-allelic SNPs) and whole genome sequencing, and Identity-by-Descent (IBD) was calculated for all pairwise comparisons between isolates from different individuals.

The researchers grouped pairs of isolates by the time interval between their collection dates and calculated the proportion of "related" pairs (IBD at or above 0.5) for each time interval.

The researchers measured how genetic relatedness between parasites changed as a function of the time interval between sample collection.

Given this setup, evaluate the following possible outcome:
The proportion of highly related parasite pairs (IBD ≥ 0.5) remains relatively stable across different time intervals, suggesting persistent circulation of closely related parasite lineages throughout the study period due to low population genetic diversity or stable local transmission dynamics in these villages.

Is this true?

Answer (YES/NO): NO